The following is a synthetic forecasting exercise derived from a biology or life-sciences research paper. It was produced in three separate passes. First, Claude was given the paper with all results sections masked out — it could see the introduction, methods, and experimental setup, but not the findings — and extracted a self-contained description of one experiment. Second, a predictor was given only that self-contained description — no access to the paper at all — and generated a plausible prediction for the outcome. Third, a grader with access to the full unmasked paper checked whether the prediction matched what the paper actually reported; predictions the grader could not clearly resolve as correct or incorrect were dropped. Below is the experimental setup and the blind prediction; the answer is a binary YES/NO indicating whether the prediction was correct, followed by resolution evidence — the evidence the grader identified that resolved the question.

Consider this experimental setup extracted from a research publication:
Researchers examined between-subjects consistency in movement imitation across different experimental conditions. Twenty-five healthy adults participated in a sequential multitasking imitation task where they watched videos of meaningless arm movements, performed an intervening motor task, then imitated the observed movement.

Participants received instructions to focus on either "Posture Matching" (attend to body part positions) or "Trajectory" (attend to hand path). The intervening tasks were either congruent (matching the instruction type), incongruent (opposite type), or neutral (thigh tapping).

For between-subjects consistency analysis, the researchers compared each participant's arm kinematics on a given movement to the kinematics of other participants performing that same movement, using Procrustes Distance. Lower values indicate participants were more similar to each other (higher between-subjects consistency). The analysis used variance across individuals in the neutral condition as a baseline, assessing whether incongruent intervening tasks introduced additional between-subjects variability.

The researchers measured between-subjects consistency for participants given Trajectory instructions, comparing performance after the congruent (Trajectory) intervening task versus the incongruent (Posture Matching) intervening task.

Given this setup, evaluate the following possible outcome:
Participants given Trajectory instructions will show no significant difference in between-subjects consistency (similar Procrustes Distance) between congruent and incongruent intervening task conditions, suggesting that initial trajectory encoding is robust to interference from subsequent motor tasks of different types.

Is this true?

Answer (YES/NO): NO